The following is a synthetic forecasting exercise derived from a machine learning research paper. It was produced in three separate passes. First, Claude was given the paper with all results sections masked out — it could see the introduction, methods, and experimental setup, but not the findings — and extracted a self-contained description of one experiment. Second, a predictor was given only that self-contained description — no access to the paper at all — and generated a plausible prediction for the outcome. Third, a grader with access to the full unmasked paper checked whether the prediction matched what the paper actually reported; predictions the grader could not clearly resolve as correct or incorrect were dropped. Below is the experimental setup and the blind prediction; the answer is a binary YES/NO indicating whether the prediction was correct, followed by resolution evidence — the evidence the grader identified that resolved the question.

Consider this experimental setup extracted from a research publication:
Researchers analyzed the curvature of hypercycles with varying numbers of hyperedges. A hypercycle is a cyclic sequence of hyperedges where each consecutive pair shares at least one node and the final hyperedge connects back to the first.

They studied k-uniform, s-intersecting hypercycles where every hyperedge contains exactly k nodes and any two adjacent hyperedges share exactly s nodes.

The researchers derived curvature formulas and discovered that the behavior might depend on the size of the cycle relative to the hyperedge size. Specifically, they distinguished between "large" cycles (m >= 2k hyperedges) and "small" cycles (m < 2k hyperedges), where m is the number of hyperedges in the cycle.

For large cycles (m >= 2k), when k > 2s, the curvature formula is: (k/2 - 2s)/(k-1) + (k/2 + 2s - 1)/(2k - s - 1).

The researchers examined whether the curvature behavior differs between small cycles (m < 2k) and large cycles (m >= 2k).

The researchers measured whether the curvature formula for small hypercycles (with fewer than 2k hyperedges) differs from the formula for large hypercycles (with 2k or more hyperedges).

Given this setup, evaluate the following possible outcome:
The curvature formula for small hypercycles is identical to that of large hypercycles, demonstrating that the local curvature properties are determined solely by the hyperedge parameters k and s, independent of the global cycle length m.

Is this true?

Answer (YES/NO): NO